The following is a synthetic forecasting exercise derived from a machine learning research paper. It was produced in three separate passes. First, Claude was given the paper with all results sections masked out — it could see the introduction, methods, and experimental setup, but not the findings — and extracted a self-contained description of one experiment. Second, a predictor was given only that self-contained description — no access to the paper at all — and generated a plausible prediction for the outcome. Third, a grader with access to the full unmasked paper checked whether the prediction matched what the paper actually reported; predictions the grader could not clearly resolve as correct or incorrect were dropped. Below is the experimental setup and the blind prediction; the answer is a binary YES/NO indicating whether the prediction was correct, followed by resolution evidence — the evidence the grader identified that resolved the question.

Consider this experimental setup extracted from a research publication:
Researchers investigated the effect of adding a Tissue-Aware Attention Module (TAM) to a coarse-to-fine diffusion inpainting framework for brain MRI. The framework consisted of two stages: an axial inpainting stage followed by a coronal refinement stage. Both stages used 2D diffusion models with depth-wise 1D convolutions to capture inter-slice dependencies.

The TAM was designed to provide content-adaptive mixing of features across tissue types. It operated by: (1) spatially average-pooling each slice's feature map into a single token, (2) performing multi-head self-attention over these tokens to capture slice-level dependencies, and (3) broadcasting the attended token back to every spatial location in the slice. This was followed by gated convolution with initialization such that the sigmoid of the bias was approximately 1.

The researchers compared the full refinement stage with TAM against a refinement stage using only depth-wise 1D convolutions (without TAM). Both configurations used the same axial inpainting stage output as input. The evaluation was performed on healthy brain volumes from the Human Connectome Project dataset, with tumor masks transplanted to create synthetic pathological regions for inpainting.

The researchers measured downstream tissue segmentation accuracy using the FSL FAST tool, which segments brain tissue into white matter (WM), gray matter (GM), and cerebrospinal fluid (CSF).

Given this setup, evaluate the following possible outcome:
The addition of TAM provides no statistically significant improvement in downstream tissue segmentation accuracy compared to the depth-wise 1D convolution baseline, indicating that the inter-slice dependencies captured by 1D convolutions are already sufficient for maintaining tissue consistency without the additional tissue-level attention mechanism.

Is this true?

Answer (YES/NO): NO